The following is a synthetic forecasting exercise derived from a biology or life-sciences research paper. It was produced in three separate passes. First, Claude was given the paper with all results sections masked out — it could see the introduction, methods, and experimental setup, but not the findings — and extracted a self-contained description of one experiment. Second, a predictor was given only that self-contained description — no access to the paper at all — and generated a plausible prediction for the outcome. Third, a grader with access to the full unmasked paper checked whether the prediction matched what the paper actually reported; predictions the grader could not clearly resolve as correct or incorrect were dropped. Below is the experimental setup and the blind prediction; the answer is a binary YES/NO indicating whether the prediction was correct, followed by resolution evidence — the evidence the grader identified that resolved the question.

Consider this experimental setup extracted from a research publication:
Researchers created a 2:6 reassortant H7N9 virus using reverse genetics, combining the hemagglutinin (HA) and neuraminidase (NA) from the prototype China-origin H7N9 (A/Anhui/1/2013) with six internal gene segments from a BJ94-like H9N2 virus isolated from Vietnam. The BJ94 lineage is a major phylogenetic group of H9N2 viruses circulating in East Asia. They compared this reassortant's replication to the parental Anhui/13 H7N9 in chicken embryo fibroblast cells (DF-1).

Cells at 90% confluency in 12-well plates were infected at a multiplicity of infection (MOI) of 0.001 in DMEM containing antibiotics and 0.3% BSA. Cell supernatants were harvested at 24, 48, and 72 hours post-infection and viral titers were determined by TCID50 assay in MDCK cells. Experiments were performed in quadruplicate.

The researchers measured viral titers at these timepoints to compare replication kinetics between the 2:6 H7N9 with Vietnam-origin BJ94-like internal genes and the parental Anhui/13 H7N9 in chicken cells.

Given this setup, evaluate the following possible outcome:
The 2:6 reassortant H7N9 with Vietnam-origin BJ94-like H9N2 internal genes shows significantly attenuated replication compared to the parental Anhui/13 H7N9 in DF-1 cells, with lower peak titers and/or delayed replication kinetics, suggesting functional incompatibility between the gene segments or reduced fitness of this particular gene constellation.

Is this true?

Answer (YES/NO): NO